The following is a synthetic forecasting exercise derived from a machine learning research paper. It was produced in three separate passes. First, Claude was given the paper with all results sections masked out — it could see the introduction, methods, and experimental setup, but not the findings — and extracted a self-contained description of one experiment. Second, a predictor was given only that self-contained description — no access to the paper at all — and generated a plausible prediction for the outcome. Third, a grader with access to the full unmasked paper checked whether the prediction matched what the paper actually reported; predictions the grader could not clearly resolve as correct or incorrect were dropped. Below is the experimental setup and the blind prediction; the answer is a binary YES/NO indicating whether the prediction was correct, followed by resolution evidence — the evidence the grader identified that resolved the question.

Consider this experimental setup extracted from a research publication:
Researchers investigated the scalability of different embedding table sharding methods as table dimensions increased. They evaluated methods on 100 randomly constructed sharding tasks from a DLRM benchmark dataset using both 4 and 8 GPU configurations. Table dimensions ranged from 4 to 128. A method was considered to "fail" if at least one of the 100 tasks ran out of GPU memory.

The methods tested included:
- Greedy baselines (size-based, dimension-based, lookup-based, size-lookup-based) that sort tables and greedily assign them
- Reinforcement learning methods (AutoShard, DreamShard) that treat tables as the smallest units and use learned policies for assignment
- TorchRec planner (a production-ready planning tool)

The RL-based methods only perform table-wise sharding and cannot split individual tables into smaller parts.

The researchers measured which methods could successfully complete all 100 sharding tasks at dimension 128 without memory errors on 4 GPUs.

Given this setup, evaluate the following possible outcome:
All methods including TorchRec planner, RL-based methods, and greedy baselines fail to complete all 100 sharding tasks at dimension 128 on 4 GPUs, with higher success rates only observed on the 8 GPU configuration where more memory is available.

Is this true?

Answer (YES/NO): NO